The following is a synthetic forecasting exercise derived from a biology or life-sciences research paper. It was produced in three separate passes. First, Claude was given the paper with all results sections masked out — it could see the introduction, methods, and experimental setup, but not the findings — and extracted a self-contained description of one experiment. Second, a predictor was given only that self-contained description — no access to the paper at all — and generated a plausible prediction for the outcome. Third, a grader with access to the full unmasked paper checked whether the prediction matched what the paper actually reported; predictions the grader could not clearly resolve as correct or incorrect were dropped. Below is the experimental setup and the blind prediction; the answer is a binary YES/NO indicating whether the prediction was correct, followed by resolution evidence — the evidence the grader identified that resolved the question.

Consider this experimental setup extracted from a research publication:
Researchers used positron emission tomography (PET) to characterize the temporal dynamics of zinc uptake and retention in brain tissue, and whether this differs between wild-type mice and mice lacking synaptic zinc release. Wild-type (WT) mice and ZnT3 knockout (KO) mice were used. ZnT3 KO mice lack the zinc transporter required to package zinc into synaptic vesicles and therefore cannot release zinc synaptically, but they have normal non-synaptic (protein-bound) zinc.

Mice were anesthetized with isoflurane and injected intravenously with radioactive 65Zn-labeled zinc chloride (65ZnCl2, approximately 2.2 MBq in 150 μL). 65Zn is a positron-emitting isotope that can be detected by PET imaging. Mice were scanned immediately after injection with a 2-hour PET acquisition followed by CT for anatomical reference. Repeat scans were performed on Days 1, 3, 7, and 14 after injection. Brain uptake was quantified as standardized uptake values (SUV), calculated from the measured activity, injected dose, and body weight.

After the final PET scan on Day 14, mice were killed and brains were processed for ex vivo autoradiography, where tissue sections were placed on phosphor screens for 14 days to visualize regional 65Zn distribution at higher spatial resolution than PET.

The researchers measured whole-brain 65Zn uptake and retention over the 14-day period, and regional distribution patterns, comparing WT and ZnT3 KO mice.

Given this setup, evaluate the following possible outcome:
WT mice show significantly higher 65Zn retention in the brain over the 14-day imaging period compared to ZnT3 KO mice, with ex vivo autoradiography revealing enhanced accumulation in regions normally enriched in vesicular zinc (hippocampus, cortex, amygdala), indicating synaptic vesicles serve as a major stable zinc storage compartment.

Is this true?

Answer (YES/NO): YES